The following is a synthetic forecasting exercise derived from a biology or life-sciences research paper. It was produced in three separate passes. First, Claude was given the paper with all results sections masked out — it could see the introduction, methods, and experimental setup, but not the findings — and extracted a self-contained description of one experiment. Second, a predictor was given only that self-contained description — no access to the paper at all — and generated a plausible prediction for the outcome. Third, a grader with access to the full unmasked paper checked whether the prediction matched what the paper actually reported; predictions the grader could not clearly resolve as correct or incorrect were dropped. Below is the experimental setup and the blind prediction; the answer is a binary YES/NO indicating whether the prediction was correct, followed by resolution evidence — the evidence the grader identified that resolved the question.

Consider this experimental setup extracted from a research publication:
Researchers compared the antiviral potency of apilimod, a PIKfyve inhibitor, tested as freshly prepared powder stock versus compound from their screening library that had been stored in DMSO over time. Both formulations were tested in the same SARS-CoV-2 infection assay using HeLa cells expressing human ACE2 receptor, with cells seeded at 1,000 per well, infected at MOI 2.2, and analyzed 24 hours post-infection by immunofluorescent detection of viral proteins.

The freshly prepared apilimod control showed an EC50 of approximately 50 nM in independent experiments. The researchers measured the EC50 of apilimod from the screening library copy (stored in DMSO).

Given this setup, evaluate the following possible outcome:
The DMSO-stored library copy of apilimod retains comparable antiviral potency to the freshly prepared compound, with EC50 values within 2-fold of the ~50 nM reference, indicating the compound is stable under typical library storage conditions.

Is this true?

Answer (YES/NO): NO